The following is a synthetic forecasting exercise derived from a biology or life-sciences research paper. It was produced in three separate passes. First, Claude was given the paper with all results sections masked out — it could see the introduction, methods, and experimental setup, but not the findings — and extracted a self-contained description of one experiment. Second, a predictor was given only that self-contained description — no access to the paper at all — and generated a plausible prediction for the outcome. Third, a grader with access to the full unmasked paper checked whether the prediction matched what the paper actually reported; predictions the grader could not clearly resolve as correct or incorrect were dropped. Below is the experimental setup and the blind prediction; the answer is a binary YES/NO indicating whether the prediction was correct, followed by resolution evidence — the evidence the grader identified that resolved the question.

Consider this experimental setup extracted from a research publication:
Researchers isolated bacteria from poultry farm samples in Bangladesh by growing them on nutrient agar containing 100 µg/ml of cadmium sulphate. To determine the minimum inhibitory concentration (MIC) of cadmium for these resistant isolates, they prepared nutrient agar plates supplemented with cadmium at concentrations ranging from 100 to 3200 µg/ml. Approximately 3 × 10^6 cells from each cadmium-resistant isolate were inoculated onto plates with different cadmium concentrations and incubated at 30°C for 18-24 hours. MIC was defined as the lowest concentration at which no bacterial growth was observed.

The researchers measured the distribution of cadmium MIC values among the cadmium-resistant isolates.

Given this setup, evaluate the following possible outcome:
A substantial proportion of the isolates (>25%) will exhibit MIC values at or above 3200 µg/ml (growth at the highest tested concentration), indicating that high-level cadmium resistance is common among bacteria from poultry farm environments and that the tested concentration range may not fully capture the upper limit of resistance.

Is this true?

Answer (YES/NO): NO